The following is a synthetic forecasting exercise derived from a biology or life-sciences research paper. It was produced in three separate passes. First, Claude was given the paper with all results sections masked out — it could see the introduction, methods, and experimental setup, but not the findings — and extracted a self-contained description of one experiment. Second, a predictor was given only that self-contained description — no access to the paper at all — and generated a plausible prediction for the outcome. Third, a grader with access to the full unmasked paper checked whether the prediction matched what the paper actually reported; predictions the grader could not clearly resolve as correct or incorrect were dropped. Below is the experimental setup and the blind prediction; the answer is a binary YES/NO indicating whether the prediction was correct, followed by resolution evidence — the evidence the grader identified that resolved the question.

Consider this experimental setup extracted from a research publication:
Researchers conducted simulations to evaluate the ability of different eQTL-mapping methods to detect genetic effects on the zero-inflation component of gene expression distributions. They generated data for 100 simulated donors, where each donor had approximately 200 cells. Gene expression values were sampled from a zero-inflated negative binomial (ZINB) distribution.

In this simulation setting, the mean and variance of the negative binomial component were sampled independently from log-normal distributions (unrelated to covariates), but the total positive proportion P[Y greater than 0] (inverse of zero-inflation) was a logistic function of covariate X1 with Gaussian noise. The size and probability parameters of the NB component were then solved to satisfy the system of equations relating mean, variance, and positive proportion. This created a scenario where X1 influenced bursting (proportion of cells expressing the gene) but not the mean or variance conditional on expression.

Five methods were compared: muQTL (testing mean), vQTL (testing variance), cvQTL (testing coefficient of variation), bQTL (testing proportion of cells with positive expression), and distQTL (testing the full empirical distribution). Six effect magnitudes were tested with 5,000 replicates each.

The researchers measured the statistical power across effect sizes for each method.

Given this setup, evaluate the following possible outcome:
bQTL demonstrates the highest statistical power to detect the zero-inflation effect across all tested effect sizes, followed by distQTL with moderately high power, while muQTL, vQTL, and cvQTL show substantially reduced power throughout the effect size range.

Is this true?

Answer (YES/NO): NO